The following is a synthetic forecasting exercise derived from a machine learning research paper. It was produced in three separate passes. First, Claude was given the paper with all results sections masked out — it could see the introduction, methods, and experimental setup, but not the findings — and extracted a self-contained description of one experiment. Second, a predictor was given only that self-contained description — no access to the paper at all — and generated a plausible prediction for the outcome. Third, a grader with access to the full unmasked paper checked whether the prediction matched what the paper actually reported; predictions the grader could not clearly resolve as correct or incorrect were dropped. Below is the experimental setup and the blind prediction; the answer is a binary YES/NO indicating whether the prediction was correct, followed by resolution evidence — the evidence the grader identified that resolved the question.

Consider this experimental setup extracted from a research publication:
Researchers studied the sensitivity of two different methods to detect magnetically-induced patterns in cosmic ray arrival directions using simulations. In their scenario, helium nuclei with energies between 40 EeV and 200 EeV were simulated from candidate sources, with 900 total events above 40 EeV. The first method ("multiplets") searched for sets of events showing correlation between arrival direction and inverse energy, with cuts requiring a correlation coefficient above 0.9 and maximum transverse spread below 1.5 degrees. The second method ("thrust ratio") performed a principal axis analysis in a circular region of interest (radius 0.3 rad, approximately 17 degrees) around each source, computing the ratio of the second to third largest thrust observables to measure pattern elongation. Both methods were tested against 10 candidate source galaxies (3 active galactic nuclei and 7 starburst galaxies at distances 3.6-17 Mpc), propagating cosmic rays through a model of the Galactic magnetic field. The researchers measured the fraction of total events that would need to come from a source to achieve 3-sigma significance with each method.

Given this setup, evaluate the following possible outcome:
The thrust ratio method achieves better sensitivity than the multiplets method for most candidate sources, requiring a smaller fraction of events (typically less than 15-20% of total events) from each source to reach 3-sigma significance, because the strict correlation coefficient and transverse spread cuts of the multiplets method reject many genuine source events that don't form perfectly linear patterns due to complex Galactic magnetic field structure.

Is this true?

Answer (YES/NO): NO